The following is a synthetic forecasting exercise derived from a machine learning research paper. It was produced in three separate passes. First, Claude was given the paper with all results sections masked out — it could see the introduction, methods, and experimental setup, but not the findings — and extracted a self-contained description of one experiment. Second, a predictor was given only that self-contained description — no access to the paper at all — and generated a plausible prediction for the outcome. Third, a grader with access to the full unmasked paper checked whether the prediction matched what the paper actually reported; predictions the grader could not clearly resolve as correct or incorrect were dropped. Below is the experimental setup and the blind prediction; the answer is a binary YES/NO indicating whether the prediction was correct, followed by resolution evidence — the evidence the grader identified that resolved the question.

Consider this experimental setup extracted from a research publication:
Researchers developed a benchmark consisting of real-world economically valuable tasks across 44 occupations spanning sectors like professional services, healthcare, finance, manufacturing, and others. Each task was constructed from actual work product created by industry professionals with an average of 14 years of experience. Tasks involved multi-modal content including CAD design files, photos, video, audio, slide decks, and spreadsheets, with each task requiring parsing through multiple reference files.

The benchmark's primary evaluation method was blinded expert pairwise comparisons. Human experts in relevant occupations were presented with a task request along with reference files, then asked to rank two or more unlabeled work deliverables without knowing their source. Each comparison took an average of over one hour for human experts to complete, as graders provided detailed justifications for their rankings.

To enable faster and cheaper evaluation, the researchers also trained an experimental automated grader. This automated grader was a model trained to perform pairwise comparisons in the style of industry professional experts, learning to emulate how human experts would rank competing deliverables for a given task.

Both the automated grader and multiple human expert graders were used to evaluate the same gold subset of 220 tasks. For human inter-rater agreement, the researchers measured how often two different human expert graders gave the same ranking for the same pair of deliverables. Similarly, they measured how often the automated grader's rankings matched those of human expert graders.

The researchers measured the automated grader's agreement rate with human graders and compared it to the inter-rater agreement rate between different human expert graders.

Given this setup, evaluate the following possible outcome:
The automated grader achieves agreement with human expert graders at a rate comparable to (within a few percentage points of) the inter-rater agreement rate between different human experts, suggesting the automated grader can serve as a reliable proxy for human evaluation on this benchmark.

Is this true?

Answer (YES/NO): YES